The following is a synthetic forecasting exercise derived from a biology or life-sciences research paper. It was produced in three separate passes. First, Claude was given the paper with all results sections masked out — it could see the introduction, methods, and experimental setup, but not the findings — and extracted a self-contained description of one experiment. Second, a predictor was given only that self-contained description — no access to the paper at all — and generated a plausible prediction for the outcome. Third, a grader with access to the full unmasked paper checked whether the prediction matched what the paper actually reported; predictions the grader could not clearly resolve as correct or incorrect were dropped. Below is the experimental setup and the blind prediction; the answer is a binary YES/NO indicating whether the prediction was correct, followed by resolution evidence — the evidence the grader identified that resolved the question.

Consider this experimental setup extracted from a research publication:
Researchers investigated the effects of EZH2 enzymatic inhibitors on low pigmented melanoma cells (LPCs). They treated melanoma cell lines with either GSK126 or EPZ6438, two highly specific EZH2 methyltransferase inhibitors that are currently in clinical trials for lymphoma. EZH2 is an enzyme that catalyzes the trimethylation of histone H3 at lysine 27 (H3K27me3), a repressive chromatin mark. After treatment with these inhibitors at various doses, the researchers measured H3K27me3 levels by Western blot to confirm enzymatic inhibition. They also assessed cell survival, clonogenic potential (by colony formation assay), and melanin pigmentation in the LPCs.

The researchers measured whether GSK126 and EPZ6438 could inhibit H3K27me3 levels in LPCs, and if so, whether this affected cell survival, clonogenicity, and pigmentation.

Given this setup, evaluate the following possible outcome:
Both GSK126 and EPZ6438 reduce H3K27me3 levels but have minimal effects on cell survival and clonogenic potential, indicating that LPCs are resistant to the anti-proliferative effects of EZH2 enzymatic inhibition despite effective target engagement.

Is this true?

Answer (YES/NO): YES